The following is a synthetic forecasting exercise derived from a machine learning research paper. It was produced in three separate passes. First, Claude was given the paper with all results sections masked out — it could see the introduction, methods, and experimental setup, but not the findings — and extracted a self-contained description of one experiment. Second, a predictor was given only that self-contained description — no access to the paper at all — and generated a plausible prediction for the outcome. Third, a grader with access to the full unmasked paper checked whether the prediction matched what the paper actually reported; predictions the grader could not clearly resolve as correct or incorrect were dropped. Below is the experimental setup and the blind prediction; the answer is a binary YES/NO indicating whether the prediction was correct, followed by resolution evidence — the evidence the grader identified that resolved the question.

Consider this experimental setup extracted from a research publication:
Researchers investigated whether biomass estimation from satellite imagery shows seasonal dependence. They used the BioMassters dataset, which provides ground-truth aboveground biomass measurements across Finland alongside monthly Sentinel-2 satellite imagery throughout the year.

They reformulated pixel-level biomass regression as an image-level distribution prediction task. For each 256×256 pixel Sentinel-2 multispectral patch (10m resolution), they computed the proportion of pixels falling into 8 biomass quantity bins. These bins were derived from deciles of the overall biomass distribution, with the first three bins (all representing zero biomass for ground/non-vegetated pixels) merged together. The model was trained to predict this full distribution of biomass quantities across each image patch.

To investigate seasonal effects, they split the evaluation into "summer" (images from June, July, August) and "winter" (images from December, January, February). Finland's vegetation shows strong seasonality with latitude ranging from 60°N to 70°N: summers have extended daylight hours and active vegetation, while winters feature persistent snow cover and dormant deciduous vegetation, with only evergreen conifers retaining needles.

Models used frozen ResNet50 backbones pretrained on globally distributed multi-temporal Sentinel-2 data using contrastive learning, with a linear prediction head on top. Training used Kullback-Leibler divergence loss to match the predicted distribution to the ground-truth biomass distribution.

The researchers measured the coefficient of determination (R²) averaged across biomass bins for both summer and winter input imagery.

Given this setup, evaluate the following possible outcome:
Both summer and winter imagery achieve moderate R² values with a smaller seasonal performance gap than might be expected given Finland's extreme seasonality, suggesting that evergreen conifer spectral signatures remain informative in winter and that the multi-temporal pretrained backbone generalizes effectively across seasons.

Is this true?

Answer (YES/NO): NO